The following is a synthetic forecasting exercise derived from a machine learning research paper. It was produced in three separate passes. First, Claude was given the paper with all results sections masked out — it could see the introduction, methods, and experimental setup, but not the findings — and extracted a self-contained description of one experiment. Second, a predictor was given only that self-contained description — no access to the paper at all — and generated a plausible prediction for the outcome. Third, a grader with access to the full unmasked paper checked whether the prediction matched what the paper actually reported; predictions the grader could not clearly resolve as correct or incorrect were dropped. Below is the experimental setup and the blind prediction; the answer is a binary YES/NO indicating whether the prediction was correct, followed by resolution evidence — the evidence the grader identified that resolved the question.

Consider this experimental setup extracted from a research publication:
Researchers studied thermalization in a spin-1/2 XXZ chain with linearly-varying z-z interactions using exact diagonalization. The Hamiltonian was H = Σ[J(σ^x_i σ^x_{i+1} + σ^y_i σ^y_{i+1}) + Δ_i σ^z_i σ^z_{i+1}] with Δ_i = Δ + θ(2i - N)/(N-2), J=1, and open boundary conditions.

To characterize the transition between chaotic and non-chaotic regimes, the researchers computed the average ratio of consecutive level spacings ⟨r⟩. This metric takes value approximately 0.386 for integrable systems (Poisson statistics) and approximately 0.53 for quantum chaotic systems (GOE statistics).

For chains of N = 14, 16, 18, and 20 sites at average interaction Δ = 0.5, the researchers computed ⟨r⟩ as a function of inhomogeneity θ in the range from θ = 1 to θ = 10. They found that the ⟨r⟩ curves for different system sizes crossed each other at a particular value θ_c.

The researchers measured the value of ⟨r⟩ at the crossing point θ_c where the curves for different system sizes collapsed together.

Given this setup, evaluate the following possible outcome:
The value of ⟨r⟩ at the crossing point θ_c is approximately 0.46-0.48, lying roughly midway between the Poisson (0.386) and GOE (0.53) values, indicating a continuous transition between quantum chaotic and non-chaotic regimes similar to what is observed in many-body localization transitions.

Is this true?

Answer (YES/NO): NO